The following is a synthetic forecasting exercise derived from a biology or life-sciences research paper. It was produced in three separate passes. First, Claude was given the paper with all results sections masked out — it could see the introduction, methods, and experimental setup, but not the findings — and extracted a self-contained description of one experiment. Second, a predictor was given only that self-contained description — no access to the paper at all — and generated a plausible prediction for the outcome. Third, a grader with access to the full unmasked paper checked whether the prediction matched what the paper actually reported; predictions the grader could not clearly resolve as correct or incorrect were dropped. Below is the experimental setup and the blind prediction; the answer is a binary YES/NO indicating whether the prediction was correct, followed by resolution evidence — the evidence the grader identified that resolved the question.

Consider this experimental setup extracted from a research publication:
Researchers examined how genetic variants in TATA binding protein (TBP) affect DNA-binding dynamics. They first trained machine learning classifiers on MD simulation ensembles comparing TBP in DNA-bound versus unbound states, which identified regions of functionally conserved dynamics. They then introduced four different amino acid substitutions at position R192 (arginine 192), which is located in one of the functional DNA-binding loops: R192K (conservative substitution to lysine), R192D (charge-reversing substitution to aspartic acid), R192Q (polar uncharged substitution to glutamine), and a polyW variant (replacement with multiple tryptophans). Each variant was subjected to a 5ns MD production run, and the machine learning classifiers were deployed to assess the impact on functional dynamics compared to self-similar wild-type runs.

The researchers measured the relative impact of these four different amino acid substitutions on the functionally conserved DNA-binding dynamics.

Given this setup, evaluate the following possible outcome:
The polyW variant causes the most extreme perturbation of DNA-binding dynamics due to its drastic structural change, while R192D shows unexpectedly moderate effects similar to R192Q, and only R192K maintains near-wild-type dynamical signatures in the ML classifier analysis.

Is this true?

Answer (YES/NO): NO